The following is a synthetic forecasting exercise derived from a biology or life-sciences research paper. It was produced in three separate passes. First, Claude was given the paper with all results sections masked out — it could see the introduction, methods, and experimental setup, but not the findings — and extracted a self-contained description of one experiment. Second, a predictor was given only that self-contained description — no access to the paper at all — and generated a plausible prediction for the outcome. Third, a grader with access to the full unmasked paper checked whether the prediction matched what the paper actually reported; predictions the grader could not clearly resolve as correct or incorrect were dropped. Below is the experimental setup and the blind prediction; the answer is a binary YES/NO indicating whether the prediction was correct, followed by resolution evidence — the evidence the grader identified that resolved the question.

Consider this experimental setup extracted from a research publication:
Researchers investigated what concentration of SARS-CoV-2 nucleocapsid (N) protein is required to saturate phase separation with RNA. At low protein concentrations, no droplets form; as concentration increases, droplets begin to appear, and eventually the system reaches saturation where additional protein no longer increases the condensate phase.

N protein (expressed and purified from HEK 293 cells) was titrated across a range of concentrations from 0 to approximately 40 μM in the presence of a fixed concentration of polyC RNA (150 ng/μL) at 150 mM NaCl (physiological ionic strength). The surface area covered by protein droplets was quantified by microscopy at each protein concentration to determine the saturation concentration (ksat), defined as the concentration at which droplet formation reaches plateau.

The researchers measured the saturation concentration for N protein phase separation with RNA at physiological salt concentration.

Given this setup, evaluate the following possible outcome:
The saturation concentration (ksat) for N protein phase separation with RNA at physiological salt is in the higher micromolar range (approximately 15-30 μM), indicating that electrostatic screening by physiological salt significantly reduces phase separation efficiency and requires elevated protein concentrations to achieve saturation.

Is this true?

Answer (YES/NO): NO